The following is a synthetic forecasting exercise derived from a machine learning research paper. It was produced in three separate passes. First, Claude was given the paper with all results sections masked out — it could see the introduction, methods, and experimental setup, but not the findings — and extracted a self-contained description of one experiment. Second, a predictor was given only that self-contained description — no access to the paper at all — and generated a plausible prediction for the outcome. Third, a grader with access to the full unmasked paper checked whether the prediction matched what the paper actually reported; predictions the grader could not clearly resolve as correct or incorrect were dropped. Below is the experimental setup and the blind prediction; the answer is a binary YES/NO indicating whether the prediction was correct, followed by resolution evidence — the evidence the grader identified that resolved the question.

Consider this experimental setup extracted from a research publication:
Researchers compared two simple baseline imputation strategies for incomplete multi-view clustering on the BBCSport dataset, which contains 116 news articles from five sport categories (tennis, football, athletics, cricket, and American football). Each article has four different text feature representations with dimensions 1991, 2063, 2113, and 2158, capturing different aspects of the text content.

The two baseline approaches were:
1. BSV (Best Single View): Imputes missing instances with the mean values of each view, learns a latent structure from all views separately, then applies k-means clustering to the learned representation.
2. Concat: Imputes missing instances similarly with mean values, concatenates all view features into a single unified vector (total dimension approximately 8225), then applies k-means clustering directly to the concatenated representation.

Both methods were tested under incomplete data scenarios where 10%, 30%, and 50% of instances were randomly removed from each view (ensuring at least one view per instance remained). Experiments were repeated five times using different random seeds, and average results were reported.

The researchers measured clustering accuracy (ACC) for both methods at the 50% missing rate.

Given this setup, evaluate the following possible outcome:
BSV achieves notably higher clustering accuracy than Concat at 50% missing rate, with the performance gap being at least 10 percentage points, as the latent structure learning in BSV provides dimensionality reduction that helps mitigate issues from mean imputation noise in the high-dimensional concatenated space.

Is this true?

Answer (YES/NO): YES